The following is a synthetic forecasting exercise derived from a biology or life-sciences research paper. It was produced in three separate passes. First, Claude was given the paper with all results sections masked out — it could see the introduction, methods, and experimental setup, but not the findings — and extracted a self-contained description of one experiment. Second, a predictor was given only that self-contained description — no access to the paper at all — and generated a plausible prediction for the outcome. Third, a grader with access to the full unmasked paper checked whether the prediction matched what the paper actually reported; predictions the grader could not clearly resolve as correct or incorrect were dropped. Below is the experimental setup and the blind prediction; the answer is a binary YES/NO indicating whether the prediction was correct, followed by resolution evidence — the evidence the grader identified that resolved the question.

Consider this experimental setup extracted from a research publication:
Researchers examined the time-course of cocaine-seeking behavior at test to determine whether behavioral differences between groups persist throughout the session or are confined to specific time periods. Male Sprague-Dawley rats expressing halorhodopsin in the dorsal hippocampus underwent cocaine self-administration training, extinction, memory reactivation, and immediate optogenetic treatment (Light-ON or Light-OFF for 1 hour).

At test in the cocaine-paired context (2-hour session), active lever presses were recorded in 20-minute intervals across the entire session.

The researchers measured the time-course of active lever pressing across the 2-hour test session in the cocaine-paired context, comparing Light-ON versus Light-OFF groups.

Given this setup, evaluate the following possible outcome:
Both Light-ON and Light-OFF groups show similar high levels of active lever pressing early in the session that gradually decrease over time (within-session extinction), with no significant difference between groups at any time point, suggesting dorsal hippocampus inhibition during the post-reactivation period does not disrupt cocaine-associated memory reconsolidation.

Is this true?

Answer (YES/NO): NO